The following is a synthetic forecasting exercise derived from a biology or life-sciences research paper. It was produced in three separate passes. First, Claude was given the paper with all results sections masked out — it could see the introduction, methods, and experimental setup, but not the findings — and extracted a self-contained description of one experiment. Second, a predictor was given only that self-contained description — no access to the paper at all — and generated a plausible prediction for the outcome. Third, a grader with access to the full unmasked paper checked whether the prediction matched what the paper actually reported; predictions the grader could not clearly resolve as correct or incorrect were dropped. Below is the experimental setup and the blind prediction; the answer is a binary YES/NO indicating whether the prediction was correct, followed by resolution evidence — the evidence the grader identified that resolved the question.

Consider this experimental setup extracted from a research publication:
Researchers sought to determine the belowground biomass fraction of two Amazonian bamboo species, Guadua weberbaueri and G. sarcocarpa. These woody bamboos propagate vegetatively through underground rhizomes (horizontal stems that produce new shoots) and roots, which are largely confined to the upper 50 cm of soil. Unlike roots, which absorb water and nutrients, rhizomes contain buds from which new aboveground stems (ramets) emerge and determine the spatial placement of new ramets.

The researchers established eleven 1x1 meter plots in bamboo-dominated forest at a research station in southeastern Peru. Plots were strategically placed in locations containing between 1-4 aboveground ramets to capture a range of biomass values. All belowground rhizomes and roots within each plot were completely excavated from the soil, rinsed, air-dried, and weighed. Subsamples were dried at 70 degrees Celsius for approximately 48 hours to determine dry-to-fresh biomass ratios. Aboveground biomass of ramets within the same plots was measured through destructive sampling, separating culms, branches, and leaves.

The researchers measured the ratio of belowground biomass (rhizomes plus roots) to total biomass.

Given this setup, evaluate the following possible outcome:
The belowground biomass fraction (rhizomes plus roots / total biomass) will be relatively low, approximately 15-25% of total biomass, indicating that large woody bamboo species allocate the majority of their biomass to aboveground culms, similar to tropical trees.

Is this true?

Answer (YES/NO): YES